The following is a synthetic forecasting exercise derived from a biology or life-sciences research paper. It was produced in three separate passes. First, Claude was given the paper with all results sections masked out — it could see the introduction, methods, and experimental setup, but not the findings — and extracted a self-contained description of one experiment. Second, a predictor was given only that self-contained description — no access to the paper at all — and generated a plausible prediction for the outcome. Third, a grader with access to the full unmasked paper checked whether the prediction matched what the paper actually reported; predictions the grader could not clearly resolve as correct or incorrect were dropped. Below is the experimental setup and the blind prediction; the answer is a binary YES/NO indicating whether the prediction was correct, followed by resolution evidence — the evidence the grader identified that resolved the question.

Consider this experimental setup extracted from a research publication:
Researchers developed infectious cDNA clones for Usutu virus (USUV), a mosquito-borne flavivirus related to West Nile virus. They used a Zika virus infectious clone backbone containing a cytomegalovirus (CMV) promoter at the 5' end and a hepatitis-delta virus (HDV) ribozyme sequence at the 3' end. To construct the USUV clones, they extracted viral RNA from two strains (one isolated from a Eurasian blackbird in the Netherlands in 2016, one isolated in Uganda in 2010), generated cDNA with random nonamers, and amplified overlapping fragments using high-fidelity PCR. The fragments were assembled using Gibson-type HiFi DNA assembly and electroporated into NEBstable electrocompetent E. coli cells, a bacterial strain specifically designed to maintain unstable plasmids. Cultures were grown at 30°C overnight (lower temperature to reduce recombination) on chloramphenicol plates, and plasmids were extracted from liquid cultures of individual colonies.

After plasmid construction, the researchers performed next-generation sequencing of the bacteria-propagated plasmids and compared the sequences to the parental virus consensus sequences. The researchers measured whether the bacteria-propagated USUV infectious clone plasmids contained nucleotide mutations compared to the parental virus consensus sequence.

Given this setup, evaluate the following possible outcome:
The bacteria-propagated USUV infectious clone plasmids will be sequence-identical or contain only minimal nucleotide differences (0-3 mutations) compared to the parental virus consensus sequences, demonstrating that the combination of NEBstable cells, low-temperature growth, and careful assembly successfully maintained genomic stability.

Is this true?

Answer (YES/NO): NO